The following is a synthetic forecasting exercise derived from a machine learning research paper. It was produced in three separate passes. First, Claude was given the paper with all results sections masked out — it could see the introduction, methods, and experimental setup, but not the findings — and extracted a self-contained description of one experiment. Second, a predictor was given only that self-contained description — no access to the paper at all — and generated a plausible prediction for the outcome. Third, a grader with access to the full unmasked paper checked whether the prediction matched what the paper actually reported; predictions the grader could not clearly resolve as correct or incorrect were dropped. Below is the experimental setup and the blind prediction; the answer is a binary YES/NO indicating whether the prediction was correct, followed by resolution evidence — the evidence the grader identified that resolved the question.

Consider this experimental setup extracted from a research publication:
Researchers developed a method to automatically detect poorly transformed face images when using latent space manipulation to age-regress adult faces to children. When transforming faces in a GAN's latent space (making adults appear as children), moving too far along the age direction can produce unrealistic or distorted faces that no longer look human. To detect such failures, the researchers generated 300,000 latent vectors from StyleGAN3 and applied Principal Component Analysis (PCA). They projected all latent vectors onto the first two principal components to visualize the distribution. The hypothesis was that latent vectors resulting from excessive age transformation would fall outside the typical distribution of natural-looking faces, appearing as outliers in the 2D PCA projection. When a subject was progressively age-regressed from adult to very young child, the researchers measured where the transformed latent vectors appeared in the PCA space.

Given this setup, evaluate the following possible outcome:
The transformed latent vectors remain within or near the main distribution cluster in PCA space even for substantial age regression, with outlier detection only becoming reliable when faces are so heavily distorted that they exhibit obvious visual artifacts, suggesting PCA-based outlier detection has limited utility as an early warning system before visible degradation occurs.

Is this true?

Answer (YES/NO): NO